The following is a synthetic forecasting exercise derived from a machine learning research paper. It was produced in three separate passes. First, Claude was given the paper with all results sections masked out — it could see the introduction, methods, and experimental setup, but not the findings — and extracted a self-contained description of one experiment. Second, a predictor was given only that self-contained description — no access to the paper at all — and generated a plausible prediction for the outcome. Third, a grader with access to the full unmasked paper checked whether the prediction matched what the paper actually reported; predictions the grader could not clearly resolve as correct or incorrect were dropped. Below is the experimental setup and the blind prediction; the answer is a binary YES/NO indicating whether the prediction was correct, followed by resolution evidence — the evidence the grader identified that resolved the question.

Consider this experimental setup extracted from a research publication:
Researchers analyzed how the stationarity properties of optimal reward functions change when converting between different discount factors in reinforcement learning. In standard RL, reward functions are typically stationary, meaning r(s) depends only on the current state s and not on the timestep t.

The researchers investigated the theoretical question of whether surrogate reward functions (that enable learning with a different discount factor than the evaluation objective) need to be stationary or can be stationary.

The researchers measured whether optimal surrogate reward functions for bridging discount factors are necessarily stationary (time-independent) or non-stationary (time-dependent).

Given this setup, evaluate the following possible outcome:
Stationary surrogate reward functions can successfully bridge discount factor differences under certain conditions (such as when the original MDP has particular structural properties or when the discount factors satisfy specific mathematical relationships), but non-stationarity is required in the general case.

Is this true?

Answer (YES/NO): NO